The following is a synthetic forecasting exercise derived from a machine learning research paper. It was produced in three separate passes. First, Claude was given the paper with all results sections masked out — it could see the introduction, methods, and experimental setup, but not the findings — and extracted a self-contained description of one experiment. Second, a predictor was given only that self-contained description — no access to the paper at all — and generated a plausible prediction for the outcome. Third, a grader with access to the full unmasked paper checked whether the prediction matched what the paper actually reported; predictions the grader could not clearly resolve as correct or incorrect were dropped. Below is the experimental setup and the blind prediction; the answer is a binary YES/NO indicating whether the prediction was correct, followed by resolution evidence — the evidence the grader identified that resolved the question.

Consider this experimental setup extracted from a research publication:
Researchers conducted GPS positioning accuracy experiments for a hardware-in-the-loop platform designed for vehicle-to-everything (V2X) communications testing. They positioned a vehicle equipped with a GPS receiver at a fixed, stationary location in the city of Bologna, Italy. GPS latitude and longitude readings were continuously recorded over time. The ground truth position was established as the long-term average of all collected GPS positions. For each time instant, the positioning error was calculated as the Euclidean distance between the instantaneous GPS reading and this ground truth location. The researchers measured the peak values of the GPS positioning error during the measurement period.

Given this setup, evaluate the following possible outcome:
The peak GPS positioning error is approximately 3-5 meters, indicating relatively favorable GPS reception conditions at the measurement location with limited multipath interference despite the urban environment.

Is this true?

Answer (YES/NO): NO